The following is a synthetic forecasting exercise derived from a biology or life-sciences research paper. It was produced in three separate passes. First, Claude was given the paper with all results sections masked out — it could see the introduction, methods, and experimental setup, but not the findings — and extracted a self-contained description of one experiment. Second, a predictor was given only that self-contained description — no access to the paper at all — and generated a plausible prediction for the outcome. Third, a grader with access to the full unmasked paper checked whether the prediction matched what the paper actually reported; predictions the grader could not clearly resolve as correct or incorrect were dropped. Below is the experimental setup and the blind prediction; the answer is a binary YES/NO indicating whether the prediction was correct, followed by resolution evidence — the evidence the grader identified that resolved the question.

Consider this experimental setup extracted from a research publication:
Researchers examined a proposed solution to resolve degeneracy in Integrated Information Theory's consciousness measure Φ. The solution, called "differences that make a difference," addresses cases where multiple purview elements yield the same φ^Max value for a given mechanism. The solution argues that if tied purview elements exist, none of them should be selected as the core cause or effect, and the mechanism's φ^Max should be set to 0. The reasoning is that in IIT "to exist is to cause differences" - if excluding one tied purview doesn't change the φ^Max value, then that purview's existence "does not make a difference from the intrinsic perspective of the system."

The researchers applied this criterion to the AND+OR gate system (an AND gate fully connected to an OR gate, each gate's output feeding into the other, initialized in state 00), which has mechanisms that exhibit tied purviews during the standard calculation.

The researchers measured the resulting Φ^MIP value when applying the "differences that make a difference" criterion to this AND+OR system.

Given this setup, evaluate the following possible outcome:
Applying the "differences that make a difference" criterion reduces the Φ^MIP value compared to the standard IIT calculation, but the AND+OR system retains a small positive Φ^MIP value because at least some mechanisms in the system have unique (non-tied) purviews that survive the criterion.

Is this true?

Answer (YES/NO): NO